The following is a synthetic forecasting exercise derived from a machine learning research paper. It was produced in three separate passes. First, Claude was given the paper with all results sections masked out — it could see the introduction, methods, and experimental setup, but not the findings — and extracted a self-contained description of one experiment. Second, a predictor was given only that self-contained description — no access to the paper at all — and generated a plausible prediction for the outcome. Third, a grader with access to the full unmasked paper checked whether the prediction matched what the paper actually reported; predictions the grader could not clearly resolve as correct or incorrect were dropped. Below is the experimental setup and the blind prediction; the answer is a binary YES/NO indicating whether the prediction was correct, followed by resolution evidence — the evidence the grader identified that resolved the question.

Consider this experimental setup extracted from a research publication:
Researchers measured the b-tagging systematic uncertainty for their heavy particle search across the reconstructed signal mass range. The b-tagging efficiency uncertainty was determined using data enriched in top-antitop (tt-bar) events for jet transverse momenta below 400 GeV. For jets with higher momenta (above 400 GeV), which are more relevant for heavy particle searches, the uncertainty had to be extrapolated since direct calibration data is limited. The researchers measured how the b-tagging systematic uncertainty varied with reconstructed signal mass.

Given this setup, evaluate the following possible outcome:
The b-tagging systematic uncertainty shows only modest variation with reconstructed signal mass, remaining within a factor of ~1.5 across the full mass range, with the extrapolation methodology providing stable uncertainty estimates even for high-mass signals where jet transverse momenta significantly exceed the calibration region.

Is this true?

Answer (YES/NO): NO